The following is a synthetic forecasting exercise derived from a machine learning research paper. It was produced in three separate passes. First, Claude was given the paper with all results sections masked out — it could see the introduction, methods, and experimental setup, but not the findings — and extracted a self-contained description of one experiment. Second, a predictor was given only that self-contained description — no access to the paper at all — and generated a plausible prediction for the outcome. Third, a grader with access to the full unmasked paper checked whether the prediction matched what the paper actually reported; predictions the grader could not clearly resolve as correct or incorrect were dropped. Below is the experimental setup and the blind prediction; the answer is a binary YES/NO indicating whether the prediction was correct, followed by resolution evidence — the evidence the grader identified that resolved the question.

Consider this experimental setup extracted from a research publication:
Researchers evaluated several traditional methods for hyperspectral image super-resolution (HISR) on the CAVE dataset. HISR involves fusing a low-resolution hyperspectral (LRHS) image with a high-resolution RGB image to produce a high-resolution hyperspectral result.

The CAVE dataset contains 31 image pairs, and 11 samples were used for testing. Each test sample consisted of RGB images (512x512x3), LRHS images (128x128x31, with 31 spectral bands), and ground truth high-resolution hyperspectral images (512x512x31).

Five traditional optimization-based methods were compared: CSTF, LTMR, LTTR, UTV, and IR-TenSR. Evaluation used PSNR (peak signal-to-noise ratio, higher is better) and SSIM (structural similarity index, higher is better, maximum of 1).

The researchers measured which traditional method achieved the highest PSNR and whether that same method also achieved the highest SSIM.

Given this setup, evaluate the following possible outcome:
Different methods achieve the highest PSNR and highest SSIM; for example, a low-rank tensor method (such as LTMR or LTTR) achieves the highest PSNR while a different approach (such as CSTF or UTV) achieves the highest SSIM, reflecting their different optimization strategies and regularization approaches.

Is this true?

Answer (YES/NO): NO